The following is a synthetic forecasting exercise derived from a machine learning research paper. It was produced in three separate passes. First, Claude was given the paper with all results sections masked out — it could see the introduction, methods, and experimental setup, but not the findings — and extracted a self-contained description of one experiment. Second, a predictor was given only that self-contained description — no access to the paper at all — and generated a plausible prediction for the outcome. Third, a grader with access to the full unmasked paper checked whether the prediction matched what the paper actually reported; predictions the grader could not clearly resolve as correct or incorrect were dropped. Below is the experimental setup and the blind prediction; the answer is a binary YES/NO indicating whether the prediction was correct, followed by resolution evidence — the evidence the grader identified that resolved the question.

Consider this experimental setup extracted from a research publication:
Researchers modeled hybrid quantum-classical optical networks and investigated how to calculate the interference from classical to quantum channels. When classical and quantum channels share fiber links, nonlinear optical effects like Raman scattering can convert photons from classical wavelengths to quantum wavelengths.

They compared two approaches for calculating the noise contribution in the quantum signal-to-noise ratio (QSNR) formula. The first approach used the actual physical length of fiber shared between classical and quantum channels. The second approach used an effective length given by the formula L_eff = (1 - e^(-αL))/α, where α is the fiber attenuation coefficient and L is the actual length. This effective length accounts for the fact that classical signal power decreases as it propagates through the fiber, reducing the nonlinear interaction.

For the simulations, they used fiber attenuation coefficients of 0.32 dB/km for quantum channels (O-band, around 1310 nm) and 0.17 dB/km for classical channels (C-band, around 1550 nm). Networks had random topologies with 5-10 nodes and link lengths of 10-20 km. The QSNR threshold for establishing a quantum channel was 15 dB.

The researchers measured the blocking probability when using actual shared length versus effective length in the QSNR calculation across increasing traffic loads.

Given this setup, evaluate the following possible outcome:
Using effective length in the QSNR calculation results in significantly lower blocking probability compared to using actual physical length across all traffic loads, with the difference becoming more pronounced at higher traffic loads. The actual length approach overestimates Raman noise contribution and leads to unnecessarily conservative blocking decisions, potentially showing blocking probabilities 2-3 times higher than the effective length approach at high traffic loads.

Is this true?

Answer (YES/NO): NO